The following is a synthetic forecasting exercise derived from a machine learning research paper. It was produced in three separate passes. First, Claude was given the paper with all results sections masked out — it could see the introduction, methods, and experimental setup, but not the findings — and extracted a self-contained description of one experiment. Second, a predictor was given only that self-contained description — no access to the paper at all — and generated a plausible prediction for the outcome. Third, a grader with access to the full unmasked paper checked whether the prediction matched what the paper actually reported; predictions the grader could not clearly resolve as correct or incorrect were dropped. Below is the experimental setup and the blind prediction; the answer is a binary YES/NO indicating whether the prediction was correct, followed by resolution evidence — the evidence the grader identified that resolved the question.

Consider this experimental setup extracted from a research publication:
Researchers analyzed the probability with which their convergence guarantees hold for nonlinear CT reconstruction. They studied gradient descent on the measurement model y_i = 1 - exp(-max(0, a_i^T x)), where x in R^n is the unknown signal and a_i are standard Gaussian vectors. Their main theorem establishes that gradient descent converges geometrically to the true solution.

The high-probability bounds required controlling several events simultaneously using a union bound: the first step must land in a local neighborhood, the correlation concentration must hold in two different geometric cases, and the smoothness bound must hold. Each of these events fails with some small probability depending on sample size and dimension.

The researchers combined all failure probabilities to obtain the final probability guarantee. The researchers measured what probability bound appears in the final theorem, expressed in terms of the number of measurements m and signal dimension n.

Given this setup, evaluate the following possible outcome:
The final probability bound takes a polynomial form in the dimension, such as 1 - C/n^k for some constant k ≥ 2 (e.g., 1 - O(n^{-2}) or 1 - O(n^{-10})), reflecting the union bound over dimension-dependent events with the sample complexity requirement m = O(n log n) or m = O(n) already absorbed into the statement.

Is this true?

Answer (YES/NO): NO